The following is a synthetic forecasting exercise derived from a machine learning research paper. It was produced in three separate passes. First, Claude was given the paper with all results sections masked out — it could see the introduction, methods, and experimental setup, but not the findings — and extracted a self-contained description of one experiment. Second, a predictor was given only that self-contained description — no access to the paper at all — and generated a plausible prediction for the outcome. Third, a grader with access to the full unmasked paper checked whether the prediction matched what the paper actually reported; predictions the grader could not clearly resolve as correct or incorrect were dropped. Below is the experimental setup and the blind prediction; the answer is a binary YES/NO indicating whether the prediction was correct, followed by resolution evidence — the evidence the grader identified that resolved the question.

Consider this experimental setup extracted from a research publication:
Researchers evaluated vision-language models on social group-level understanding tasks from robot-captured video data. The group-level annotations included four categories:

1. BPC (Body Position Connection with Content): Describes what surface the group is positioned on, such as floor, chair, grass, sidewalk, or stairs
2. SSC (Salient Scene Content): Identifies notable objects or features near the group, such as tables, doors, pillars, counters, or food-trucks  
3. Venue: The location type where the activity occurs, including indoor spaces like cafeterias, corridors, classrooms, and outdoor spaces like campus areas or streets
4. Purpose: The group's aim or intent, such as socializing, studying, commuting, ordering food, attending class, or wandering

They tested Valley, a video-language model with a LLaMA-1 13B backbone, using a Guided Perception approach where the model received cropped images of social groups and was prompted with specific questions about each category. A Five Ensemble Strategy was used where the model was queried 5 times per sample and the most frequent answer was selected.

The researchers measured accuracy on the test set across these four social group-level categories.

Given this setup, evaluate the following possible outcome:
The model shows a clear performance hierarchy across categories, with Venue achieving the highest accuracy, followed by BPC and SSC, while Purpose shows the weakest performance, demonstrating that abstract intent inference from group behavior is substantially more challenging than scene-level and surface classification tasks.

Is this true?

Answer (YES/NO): NO